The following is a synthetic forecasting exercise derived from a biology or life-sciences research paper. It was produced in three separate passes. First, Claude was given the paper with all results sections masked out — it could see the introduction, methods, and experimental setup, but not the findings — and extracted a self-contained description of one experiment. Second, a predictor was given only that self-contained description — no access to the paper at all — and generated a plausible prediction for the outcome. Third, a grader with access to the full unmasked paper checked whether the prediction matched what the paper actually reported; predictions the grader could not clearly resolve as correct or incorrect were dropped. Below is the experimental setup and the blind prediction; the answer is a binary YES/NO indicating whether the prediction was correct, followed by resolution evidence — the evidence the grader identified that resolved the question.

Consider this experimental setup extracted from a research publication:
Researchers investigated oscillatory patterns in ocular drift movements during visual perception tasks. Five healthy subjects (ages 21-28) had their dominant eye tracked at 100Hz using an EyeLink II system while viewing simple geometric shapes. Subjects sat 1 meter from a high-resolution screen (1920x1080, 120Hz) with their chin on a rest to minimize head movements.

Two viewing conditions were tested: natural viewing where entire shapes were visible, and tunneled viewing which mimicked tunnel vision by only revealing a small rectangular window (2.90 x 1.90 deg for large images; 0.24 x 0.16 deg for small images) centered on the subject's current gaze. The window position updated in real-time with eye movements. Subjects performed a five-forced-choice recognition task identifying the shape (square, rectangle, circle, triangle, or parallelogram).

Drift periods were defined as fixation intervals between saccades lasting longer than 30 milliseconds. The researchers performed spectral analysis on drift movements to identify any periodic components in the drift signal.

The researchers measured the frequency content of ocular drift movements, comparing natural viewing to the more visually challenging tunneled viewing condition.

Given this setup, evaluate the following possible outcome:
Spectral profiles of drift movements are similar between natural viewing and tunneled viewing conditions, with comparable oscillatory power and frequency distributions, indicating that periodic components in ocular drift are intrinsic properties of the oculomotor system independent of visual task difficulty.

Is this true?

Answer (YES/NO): NO